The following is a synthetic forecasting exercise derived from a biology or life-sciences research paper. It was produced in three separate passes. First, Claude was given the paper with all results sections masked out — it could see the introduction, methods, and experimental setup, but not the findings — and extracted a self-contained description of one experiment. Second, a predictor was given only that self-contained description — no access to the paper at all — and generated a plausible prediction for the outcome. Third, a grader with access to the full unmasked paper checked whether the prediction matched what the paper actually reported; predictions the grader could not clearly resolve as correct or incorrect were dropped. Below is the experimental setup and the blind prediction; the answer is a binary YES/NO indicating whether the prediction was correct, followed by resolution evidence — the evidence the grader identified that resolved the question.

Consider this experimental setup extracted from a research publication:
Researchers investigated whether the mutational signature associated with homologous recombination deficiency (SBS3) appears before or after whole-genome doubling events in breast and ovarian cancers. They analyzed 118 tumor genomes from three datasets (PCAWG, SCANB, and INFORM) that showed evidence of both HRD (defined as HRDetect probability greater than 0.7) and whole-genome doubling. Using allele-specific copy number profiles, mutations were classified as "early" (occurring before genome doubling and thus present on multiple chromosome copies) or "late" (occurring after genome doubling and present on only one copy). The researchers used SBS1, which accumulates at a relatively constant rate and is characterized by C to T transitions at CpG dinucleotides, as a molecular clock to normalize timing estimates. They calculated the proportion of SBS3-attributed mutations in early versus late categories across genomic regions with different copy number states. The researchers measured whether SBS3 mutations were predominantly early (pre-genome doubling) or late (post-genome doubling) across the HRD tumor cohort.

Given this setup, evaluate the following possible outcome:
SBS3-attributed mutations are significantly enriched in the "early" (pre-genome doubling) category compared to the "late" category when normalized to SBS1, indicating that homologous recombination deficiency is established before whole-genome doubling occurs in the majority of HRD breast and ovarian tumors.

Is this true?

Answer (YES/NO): NO